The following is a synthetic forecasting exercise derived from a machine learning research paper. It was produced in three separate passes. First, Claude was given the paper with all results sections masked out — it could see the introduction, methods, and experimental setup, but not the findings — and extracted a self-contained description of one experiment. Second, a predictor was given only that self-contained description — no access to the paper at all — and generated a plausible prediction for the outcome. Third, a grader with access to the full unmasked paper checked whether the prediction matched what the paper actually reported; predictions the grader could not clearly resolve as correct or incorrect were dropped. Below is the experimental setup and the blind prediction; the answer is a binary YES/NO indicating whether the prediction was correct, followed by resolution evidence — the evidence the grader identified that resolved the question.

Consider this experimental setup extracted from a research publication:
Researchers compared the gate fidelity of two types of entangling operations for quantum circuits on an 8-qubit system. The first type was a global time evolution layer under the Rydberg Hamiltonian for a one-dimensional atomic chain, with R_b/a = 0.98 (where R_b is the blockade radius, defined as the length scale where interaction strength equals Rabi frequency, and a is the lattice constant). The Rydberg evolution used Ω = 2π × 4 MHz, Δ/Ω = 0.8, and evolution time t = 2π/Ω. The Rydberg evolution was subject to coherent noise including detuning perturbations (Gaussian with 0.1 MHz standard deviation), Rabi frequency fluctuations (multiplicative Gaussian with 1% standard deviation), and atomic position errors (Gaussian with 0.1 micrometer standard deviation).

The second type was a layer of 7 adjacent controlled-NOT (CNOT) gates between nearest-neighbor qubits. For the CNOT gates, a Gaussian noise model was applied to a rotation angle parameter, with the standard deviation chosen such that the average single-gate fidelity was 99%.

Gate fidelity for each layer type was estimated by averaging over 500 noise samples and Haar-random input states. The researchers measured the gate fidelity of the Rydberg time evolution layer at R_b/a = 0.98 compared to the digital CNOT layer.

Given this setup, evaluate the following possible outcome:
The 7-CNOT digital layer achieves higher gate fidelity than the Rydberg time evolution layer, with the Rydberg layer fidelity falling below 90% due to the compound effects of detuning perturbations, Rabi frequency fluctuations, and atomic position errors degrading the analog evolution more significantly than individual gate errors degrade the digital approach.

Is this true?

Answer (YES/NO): NO